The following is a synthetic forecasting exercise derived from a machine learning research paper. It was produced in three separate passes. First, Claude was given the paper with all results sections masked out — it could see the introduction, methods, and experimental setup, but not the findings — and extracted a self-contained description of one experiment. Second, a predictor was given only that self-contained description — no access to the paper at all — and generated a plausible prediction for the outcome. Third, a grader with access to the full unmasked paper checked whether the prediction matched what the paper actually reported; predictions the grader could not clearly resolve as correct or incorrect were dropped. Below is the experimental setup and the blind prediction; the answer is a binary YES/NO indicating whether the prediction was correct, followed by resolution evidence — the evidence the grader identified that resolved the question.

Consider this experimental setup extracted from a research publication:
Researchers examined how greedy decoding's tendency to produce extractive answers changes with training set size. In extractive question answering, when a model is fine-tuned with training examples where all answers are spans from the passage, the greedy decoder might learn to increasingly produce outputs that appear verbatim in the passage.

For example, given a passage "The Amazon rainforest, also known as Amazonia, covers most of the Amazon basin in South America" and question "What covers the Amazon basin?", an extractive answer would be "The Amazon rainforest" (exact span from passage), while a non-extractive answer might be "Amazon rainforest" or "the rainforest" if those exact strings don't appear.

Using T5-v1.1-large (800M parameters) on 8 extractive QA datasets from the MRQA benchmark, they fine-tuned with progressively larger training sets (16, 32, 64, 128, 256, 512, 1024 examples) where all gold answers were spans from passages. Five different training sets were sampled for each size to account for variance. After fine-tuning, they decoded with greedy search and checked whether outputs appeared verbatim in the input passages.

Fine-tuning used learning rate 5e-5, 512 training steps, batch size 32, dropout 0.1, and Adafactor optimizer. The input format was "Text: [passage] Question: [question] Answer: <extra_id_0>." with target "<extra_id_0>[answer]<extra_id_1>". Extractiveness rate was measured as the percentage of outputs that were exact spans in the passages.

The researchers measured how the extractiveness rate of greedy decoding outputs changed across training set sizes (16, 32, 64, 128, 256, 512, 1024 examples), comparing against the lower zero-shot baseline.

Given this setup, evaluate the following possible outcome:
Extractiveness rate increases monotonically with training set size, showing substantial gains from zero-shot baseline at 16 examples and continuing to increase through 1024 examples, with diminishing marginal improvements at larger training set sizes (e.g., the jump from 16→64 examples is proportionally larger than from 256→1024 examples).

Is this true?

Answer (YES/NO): YES